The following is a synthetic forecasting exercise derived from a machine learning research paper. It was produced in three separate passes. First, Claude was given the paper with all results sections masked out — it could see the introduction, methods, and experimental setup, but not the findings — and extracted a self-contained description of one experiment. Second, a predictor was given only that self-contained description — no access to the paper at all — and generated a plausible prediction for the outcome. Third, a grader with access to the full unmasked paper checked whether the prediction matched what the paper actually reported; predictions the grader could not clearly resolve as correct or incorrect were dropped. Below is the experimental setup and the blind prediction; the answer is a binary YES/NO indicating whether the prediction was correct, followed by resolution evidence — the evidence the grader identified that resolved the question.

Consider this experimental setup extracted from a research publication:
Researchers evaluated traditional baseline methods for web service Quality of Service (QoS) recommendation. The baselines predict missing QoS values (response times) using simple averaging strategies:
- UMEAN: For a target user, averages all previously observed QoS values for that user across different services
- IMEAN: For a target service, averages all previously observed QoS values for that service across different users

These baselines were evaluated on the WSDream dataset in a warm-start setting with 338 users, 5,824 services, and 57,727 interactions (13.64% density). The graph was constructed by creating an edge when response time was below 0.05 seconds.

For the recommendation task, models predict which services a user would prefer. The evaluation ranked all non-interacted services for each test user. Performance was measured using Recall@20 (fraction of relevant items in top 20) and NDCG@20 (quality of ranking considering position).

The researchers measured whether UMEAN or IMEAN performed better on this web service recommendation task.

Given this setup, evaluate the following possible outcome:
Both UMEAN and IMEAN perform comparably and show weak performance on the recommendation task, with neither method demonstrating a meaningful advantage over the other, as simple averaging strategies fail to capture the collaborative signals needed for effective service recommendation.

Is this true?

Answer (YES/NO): YES